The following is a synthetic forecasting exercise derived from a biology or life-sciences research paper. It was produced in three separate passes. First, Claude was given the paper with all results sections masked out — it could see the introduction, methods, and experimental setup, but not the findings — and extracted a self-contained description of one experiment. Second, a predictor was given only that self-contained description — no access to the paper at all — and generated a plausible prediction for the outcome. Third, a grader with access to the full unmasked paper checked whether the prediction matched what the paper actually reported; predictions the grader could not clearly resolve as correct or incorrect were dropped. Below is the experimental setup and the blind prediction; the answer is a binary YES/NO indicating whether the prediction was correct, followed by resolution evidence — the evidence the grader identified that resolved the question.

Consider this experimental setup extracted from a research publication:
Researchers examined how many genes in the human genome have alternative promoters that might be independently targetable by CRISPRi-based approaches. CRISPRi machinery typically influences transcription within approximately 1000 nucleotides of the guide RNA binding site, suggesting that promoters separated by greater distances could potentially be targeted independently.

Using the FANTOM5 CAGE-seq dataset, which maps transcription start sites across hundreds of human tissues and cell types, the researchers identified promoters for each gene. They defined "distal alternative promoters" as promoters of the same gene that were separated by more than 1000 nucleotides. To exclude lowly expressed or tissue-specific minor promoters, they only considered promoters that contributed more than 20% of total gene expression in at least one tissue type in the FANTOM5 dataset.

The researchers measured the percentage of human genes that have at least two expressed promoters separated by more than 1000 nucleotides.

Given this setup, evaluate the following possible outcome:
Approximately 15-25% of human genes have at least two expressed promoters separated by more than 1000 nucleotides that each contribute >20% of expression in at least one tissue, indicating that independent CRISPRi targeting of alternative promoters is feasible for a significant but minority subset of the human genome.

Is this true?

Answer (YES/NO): NO